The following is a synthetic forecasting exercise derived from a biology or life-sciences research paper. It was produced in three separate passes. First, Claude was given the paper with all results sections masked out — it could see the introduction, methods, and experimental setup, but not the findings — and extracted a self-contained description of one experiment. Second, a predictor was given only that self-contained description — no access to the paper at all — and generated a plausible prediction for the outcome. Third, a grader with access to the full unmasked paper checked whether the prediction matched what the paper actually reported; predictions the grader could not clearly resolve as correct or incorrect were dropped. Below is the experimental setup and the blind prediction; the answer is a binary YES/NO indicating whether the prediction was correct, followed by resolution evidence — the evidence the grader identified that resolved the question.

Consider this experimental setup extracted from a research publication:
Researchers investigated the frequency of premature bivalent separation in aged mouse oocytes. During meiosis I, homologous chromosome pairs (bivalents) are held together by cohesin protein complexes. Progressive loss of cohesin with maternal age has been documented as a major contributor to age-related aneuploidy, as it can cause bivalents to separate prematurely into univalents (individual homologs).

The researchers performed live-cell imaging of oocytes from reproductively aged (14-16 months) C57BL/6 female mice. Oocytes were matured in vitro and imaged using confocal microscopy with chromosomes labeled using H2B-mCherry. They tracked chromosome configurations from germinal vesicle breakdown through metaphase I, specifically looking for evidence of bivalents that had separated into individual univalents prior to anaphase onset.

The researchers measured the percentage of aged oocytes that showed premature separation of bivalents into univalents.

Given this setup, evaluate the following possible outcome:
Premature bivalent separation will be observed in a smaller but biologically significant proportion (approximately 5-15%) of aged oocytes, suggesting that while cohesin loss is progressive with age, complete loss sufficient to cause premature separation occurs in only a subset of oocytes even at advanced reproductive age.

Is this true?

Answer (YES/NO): NO